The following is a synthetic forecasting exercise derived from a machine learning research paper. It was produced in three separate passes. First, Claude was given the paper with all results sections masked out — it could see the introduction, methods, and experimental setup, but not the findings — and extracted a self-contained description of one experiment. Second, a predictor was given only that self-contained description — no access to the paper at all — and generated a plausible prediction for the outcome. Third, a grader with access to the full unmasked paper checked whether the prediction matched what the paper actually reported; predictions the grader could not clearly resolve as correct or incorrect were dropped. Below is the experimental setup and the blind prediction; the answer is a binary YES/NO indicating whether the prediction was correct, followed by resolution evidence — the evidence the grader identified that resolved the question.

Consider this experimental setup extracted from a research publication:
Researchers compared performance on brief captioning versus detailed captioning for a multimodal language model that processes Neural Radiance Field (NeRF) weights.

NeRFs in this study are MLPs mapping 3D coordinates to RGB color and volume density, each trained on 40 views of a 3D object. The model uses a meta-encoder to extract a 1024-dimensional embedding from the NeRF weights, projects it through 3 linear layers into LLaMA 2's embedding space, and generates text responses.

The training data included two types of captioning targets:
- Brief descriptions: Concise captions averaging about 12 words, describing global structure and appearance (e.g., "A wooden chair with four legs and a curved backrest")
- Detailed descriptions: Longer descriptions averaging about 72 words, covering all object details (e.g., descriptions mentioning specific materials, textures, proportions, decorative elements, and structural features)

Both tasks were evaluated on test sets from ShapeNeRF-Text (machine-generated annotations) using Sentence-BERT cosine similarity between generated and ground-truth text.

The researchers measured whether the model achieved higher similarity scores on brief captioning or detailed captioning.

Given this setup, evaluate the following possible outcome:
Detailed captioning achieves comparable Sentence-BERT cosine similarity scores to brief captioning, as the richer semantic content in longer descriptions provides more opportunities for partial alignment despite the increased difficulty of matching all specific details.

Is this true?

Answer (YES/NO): YES